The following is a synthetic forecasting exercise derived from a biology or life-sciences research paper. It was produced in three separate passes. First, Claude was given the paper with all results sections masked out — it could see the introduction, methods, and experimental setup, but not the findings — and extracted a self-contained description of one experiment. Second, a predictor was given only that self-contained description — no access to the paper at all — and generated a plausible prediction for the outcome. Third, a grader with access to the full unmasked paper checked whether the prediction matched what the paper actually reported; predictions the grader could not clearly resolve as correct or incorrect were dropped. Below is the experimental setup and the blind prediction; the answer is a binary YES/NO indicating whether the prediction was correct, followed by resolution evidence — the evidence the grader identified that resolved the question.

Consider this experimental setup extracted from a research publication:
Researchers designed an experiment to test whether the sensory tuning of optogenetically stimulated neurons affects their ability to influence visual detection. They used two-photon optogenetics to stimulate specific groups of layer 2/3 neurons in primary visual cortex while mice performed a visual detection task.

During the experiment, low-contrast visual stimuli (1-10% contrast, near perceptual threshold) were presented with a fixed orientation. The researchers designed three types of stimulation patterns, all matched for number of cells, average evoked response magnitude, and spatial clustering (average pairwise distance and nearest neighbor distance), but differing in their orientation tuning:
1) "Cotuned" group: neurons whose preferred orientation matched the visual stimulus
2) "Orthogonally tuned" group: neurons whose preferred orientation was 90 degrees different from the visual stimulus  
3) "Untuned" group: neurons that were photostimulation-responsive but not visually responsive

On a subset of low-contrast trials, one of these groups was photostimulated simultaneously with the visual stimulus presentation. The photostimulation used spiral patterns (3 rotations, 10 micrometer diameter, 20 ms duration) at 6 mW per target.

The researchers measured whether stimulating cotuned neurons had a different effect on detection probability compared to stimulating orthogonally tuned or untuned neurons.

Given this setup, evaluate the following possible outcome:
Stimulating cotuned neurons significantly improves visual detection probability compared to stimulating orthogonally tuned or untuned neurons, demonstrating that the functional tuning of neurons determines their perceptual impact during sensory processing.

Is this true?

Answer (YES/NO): NO